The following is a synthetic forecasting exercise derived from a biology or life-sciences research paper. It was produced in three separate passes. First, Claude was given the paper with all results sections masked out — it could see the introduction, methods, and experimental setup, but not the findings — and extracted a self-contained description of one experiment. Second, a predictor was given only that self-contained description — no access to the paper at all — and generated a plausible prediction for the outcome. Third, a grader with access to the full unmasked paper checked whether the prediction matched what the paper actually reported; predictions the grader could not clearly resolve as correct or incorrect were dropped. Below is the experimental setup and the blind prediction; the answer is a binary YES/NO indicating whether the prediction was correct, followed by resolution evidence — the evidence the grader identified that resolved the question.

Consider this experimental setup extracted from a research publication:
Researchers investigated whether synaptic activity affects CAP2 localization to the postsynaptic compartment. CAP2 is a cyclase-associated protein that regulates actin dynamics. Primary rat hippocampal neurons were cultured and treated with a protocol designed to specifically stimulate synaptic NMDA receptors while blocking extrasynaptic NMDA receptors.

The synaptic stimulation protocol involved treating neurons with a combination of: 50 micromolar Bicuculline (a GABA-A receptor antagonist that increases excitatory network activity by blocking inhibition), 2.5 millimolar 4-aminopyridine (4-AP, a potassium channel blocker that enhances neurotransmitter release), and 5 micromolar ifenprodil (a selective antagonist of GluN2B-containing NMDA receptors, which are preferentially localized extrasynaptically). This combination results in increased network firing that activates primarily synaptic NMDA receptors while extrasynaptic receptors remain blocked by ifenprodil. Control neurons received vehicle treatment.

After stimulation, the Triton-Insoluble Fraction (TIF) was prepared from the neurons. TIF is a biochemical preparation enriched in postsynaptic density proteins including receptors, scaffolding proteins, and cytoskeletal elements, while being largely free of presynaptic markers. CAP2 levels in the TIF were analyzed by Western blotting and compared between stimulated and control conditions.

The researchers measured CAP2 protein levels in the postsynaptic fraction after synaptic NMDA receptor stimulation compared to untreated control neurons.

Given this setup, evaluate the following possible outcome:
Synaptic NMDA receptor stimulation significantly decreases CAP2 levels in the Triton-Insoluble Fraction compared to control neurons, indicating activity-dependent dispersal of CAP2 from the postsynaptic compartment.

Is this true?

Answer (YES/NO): NO